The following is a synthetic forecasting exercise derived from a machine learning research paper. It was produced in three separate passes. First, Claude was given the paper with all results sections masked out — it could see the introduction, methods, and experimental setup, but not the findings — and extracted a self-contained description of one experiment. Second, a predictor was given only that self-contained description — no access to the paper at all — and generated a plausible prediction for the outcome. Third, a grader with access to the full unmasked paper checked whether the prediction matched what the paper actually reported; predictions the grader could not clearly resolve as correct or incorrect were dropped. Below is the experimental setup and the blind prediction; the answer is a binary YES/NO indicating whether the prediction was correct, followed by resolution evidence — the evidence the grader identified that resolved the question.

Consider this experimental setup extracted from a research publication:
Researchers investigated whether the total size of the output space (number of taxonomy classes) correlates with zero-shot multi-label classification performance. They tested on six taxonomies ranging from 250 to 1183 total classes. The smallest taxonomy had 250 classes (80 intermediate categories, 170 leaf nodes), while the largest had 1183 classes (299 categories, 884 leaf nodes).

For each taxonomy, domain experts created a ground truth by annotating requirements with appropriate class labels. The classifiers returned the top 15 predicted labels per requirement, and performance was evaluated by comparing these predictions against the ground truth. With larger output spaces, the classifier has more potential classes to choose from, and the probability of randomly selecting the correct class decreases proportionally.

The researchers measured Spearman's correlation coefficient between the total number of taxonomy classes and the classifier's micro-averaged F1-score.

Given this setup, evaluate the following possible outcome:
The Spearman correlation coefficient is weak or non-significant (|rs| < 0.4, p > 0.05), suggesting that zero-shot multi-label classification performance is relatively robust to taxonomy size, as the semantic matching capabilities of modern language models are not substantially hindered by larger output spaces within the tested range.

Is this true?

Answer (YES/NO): NO